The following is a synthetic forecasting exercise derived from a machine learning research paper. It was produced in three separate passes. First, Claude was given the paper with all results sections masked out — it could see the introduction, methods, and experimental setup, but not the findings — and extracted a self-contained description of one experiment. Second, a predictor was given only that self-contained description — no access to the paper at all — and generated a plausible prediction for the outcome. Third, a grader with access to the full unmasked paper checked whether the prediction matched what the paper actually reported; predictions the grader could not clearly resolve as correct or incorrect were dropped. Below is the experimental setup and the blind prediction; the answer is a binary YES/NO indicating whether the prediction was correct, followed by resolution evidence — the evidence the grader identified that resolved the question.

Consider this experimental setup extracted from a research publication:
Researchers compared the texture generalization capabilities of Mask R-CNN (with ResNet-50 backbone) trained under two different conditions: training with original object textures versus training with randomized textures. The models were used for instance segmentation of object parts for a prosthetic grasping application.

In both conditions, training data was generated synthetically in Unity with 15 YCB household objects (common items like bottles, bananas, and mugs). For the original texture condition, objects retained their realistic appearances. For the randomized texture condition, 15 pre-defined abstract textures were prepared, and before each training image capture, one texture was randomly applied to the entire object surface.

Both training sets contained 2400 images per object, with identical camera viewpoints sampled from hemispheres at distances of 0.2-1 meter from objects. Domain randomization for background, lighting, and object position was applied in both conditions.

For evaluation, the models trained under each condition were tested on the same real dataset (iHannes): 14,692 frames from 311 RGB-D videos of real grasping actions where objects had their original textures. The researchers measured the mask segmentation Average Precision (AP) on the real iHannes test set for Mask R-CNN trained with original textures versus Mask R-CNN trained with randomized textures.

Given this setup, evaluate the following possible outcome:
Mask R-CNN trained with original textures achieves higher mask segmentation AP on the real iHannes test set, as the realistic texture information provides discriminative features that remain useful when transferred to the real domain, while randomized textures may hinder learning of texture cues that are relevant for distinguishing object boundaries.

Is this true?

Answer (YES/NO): YES